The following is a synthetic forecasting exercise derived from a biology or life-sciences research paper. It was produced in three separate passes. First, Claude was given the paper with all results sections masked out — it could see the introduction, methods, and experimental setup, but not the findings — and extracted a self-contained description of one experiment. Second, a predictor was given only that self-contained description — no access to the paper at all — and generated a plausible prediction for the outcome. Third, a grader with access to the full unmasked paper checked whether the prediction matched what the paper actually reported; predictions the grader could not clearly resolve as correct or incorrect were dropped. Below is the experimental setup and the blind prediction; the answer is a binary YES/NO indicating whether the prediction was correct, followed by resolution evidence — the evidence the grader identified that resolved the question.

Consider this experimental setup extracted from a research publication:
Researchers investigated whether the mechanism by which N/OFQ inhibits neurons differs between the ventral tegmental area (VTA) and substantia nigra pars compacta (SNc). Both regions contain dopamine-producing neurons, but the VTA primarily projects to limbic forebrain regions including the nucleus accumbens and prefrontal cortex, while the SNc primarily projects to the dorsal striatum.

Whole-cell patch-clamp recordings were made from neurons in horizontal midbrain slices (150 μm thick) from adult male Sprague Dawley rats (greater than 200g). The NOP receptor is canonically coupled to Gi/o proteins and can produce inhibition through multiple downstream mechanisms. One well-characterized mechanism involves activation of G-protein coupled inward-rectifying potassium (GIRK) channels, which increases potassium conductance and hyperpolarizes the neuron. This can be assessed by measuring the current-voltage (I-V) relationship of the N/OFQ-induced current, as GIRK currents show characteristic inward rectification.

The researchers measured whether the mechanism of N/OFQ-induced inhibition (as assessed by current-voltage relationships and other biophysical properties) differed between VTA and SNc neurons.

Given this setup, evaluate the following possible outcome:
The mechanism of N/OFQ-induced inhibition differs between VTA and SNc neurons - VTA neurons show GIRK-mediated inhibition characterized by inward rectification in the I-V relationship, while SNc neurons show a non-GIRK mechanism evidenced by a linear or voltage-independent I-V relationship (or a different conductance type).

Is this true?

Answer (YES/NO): NO